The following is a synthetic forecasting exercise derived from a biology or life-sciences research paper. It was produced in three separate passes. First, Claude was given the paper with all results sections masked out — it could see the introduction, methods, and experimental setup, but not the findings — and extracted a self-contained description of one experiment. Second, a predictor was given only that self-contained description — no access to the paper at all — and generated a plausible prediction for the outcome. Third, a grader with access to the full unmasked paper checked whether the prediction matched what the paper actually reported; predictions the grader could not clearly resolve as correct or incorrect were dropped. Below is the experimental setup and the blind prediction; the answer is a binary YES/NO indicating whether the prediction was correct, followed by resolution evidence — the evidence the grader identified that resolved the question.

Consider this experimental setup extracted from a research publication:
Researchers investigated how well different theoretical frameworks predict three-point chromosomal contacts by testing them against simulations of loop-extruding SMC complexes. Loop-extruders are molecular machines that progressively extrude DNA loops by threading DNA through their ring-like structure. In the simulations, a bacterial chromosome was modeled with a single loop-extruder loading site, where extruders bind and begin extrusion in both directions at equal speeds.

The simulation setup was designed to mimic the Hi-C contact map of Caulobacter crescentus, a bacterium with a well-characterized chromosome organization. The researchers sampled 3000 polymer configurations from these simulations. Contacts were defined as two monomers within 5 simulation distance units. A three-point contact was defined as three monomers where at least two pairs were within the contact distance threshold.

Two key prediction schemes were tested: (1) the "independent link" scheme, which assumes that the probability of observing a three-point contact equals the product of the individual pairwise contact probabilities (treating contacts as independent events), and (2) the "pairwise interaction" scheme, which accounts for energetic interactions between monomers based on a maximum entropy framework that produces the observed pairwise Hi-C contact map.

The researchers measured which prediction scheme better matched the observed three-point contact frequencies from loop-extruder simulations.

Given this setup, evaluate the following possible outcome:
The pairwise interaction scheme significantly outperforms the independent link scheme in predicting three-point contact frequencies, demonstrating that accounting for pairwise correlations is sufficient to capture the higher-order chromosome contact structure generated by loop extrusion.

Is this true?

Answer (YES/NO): NO